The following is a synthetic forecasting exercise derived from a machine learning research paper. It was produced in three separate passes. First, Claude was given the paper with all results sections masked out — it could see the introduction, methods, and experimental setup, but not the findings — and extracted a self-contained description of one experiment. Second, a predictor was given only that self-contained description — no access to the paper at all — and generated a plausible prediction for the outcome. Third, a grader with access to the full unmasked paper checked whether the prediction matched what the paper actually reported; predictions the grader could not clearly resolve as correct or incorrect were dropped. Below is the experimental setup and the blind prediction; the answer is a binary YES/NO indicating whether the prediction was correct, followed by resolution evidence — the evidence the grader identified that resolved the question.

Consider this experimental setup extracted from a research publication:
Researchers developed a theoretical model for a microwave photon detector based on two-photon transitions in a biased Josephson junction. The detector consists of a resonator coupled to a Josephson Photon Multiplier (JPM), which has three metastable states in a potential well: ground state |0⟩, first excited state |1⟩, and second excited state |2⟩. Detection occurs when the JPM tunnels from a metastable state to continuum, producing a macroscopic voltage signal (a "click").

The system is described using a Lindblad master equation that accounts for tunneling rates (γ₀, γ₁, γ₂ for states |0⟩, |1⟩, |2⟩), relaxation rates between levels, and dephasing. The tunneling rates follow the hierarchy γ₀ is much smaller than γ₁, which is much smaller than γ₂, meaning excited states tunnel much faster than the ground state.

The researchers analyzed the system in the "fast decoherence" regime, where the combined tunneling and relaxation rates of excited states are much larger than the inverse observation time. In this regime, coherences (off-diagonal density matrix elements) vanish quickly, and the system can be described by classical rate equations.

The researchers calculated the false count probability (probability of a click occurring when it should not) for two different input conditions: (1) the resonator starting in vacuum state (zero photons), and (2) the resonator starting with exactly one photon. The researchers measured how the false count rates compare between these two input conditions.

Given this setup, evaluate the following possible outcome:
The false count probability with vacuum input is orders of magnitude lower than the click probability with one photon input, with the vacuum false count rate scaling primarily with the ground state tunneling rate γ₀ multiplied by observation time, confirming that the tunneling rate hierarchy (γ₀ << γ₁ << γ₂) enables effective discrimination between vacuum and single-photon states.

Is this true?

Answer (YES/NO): NO